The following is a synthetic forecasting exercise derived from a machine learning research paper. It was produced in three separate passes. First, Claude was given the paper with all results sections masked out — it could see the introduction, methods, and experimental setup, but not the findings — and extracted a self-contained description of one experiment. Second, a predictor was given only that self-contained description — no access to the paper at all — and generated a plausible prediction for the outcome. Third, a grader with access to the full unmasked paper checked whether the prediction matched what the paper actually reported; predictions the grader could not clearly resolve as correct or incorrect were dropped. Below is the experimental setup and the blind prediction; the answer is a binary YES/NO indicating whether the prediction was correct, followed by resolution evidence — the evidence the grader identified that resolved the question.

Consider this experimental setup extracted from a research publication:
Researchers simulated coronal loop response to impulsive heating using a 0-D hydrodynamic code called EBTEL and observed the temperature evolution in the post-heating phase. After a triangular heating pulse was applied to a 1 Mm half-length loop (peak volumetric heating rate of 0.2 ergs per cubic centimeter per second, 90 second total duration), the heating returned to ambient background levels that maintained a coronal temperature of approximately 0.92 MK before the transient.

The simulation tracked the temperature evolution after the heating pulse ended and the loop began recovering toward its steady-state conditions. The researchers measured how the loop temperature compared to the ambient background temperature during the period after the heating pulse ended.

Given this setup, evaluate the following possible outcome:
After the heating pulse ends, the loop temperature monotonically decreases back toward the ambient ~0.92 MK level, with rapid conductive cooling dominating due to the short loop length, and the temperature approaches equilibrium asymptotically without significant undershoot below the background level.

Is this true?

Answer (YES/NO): NO